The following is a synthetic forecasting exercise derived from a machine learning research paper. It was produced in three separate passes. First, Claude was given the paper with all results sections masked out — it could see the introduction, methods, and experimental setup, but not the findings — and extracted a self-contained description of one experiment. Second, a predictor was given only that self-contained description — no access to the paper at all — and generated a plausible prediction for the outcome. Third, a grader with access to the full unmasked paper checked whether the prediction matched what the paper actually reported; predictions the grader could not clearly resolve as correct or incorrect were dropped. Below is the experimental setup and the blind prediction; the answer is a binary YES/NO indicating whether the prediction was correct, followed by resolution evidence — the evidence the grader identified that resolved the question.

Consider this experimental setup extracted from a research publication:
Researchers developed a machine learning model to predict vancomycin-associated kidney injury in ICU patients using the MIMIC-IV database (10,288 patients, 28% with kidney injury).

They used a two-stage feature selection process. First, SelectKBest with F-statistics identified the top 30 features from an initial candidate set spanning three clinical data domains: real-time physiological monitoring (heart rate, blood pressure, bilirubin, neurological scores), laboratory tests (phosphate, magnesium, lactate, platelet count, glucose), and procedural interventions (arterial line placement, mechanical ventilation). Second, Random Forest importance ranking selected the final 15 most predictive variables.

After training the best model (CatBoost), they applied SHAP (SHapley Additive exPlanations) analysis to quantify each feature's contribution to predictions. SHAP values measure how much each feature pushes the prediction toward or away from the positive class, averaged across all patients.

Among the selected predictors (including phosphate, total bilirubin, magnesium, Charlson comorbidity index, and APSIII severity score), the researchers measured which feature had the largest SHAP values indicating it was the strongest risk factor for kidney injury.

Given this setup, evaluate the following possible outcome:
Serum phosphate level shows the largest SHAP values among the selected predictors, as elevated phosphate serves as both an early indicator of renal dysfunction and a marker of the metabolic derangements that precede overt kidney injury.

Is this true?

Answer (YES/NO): YES